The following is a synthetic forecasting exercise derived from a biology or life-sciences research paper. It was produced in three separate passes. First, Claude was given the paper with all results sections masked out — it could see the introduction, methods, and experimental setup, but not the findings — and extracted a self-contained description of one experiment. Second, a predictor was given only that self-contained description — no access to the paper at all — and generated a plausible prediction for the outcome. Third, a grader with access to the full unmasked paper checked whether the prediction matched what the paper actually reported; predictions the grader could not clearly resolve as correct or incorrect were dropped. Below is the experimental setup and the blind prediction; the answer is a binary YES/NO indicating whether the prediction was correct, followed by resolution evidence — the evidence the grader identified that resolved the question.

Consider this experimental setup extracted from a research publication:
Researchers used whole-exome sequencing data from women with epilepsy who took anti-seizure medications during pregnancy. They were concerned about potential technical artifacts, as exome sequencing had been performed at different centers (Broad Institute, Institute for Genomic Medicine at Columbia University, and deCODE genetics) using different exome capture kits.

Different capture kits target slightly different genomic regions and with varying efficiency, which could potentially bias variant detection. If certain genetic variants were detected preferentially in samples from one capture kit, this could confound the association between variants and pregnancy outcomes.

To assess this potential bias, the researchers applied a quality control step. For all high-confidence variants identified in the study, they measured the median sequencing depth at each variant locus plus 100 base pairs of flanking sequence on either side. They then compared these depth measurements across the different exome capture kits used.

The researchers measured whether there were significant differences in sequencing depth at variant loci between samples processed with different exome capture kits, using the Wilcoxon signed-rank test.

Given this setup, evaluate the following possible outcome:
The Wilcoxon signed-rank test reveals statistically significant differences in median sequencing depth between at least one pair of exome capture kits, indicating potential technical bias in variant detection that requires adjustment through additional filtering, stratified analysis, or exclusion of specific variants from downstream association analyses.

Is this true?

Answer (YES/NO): NO